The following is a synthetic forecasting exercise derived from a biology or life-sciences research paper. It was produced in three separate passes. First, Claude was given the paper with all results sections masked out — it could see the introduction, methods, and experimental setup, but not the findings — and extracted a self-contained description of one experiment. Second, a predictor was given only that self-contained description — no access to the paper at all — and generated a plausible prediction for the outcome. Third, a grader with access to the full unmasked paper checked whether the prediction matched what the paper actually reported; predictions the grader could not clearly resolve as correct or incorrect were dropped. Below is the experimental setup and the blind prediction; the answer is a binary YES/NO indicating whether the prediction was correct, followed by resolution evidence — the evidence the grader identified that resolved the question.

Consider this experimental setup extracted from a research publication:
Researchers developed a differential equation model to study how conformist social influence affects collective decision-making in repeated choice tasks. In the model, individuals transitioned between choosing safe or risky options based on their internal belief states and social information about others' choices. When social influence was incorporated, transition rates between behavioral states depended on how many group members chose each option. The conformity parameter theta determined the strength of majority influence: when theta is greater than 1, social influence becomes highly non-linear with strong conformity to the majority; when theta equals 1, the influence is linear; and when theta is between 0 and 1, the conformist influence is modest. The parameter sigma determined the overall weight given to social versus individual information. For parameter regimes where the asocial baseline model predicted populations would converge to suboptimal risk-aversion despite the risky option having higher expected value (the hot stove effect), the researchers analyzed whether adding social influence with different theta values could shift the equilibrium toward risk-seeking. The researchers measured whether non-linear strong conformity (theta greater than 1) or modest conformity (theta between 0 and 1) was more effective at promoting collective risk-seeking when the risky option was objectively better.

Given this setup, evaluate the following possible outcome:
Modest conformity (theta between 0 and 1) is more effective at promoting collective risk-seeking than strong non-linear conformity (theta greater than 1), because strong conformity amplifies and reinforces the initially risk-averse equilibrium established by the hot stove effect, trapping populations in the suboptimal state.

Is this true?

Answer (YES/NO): NO